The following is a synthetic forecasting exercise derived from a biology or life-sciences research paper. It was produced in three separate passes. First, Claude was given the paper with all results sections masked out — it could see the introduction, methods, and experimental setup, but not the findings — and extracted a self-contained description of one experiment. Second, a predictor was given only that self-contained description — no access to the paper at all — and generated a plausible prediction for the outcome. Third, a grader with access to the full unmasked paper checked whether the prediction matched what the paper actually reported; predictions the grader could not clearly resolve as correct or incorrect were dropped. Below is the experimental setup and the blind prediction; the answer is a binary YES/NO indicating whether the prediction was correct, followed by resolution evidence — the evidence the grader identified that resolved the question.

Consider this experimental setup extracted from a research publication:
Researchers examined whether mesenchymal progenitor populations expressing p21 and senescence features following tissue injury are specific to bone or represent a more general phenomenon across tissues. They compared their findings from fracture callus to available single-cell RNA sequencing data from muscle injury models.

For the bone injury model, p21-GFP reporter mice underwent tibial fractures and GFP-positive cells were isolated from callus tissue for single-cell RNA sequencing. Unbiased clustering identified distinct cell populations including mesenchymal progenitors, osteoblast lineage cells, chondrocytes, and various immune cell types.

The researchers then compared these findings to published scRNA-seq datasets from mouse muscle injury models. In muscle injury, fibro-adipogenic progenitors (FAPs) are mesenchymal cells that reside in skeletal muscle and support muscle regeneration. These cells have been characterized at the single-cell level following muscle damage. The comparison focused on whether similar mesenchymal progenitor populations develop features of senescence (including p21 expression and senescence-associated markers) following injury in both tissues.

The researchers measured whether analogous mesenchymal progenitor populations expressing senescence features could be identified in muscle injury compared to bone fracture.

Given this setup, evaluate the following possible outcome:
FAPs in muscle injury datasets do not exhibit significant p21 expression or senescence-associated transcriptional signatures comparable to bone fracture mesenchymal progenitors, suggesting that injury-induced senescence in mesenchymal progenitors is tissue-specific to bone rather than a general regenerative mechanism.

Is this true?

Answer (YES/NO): NO